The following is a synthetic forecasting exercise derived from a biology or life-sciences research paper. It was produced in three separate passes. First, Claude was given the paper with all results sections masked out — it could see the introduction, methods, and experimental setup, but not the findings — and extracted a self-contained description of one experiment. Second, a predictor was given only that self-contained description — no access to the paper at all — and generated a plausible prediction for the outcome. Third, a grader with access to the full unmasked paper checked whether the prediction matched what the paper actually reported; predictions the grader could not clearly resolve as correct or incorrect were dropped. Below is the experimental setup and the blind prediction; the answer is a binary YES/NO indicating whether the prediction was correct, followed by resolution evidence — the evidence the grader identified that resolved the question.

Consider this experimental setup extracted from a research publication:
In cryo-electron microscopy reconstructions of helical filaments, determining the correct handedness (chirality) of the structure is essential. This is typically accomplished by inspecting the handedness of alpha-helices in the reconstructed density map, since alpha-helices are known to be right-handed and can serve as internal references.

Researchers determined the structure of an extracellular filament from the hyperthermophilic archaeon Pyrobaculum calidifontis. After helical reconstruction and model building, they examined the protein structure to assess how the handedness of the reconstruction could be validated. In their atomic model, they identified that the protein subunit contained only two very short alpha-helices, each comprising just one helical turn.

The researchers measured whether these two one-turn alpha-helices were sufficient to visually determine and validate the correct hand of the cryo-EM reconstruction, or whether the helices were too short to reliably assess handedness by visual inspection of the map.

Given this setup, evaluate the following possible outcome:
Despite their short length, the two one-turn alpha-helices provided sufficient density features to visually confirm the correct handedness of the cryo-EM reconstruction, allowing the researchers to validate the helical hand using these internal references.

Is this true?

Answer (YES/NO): NO